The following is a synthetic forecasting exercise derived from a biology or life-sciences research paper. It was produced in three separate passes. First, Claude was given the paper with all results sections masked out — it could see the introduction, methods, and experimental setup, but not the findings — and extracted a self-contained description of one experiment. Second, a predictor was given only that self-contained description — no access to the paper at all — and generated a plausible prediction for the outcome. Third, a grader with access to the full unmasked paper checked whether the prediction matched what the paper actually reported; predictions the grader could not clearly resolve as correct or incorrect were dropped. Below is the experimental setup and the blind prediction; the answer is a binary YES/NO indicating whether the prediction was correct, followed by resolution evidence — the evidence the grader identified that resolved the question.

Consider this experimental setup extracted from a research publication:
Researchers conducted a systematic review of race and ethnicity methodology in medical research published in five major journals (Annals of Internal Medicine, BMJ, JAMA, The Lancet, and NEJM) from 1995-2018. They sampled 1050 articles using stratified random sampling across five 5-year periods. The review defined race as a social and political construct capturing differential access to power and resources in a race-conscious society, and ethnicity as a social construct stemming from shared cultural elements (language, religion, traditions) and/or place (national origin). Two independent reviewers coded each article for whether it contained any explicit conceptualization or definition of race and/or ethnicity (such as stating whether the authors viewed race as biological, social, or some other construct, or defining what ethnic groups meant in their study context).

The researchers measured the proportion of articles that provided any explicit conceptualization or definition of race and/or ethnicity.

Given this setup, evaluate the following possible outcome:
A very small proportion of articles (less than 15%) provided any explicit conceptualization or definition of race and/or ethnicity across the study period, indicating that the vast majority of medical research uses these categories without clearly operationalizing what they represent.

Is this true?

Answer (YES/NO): NO